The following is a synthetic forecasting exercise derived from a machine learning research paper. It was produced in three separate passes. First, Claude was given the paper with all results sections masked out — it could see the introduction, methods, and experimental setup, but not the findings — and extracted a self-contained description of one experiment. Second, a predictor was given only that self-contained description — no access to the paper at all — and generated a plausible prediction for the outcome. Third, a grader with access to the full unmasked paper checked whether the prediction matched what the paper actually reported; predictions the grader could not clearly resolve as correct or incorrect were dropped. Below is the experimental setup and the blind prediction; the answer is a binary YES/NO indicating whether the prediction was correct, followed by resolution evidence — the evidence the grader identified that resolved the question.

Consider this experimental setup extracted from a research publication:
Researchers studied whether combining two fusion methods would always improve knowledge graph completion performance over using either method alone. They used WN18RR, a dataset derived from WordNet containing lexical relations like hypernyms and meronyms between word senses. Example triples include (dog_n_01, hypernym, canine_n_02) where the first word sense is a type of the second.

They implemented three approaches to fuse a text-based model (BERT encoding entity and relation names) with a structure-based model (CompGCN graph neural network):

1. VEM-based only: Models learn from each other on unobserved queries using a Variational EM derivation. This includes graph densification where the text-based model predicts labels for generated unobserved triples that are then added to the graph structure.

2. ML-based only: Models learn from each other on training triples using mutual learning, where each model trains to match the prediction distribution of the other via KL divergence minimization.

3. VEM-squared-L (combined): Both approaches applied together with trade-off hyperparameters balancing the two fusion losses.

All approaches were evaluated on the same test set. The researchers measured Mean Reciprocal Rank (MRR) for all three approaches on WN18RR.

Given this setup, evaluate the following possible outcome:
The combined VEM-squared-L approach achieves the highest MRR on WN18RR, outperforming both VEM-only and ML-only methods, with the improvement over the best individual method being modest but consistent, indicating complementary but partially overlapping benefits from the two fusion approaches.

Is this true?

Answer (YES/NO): NO